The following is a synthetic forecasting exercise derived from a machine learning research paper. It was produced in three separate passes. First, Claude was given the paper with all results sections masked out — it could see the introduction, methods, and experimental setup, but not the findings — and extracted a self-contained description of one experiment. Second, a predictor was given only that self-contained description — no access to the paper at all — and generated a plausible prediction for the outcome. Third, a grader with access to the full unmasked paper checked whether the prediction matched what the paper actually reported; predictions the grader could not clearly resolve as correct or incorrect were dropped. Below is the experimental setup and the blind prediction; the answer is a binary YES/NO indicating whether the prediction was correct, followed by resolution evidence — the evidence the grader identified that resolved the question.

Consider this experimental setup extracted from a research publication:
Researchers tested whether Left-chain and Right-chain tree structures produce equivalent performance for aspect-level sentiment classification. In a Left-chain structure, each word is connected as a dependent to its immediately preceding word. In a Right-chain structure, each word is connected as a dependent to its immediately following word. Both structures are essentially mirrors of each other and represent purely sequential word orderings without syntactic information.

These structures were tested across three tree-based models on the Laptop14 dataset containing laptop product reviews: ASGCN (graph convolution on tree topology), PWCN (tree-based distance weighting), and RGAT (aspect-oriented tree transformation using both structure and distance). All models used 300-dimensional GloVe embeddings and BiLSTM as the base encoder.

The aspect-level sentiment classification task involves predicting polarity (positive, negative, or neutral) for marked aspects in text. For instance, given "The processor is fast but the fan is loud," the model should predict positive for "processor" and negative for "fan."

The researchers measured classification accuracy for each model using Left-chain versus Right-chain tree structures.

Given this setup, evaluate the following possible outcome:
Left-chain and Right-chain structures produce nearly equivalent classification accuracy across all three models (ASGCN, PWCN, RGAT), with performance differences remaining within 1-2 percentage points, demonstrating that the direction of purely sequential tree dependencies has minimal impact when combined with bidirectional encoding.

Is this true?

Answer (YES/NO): NO